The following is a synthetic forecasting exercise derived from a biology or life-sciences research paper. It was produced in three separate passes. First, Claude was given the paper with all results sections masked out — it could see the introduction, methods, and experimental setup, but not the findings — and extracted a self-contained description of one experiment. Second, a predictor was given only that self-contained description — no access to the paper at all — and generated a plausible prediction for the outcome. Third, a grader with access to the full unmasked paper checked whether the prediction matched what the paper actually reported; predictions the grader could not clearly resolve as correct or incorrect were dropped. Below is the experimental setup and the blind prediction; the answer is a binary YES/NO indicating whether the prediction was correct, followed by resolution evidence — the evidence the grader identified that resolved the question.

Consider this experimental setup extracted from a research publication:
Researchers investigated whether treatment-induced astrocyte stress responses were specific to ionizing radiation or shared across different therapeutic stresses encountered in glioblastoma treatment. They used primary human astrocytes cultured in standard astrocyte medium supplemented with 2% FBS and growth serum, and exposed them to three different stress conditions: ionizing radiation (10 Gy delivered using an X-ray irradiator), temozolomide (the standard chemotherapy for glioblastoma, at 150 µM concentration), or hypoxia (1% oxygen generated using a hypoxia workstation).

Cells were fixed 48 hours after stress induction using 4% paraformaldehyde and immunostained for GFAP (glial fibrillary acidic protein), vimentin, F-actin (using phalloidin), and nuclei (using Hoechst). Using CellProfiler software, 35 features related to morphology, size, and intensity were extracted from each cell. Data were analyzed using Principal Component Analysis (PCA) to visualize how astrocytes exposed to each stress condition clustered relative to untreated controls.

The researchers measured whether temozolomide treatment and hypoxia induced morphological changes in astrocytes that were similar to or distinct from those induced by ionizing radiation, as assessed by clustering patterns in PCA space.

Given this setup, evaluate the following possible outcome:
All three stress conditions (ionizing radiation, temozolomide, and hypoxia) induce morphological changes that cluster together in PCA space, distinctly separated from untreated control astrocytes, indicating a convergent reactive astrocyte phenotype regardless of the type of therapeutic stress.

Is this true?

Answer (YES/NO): NO